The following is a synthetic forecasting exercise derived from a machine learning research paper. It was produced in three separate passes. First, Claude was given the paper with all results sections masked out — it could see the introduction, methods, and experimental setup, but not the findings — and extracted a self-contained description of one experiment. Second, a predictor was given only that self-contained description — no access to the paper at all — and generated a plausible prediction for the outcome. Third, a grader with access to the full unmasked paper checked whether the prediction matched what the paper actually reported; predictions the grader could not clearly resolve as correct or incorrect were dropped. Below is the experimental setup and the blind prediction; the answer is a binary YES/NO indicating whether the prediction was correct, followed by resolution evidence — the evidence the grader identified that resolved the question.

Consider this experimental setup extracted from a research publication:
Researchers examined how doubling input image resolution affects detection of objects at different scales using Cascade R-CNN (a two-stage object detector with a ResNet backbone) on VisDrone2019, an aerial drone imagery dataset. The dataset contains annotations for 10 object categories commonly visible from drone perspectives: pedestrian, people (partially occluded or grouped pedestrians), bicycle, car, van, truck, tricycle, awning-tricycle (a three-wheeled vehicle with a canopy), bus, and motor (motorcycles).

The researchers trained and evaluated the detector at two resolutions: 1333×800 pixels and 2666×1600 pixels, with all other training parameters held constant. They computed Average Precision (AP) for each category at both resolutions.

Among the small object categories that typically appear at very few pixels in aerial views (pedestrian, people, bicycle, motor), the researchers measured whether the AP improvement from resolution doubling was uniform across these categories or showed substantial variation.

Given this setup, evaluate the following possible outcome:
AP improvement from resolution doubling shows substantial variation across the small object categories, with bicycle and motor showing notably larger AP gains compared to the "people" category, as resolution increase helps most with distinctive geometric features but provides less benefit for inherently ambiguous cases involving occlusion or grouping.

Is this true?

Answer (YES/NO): NO